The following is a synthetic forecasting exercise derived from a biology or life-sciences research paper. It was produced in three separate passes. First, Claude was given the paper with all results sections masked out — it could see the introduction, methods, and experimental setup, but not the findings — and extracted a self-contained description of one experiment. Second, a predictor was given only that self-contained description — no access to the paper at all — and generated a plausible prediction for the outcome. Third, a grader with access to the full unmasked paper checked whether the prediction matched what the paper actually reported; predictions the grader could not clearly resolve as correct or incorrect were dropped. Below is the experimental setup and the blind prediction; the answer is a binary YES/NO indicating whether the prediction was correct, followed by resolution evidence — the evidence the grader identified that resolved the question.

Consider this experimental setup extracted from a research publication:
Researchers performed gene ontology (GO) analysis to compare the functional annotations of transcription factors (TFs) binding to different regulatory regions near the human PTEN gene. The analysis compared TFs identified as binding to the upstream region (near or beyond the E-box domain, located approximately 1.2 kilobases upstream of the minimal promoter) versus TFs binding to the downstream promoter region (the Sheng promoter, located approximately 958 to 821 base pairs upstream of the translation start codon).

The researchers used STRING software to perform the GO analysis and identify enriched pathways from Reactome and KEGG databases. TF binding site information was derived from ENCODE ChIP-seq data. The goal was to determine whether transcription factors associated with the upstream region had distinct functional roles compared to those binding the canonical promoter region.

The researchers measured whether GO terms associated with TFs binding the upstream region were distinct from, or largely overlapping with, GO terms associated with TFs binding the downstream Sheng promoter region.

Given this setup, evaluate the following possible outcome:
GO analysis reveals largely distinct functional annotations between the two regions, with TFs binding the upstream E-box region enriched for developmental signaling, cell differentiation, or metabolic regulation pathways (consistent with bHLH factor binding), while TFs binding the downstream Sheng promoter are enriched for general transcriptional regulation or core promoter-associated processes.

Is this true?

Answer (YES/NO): NO